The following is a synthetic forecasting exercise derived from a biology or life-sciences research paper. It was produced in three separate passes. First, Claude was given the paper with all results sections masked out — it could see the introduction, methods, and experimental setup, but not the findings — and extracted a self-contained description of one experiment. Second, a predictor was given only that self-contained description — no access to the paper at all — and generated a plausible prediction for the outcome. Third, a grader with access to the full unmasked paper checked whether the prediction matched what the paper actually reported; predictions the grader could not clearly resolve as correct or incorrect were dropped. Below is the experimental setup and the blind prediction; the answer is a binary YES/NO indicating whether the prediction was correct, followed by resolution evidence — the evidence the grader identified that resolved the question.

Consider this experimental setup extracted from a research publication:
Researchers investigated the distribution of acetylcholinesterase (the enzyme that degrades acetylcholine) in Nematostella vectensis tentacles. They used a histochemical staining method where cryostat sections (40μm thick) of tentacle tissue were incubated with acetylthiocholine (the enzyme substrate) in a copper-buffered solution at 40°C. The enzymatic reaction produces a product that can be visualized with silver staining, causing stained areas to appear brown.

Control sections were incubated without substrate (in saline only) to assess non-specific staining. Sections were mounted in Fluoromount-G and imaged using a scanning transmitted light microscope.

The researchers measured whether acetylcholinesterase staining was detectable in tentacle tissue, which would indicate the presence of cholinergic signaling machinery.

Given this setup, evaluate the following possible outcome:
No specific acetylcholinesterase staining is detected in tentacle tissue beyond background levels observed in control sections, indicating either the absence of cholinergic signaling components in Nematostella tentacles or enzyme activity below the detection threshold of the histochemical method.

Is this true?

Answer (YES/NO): NO